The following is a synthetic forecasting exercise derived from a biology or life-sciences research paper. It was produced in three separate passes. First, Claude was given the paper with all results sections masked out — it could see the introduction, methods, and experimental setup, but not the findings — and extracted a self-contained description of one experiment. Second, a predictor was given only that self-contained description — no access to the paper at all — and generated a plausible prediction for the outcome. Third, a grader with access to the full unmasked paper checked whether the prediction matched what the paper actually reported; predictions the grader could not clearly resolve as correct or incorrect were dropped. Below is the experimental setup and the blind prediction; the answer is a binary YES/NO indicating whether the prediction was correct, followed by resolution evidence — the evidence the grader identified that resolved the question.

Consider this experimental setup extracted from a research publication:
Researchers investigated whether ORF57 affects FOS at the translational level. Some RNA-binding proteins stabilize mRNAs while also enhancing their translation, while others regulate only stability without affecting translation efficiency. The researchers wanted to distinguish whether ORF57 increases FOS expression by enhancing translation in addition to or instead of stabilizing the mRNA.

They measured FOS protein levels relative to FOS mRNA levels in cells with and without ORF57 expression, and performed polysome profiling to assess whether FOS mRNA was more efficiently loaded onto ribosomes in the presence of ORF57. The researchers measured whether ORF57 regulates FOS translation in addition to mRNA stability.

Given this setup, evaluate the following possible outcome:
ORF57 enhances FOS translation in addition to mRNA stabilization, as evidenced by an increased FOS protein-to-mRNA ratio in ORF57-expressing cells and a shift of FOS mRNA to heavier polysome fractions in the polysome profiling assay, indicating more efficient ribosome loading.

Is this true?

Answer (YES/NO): NO